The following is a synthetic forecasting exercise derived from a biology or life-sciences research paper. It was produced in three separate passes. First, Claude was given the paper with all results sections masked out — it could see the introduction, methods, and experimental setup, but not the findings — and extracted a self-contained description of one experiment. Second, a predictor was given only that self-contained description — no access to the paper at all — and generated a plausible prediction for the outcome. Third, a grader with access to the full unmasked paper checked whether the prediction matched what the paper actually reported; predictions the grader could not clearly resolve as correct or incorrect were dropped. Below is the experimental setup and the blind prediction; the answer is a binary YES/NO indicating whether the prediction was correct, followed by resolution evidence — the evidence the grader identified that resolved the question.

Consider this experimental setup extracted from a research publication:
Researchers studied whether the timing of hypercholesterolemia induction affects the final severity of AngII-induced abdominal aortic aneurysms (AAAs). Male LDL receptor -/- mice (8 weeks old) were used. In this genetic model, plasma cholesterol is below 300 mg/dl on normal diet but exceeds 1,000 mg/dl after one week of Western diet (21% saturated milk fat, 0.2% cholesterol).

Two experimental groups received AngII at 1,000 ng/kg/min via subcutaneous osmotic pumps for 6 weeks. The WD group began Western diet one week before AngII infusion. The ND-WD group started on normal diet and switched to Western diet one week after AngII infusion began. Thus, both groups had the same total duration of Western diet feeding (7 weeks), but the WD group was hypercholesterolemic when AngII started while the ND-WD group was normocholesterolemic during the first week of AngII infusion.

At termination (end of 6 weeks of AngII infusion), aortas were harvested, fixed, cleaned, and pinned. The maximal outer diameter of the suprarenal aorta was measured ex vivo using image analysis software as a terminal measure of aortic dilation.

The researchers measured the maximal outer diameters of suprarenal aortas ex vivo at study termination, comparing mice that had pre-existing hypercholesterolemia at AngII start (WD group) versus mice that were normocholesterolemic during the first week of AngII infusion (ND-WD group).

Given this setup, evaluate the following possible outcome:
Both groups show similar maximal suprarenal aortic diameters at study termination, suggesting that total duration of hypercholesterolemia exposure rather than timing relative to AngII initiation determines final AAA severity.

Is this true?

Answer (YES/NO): YES